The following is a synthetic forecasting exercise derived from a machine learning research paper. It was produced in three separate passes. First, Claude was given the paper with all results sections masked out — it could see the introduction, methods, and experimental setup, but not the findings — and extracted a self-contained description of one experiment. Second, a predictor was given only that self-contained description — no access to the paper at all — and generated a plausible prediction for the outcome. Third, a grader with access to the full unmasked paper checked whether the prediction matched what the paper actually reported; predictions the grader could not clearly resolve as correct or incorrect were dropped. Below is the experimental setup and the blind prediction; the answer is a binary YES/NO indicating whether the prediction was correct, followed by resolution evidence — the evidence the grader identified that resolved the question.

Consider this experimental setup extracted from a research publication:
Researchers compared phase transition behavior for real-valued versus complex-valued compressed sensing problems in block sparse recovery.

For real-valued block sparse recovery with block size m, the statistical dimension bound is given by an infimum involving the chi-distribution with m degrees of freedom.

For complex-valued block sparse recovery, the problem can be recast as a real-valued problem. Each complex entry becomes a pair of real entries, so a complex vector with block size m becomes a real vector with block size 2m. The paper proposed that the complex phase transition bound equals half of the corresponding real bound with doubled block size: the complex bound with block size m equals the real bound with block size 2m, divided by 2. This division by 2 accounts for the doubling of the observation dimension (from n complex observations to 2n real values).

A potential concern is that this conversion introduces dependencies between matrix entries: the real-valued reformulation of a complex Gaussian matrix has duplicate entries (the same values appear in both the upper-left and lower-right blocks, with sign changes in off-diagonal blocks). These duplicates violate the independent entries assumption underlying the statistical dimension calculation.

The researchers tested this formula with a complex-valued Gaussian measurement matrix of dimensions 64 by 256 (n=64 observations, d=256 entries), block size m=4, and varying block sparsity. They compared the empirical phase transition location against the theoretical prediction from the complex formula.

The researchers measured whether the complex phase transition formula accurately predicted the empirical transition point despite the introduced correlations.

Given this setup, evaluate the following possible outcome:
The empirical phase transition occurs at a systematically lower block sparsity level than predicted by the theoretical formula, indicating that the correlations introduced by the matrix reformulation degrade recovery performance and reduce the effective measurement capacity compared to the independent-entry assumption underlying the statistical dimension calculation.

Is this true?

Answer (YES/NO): NO